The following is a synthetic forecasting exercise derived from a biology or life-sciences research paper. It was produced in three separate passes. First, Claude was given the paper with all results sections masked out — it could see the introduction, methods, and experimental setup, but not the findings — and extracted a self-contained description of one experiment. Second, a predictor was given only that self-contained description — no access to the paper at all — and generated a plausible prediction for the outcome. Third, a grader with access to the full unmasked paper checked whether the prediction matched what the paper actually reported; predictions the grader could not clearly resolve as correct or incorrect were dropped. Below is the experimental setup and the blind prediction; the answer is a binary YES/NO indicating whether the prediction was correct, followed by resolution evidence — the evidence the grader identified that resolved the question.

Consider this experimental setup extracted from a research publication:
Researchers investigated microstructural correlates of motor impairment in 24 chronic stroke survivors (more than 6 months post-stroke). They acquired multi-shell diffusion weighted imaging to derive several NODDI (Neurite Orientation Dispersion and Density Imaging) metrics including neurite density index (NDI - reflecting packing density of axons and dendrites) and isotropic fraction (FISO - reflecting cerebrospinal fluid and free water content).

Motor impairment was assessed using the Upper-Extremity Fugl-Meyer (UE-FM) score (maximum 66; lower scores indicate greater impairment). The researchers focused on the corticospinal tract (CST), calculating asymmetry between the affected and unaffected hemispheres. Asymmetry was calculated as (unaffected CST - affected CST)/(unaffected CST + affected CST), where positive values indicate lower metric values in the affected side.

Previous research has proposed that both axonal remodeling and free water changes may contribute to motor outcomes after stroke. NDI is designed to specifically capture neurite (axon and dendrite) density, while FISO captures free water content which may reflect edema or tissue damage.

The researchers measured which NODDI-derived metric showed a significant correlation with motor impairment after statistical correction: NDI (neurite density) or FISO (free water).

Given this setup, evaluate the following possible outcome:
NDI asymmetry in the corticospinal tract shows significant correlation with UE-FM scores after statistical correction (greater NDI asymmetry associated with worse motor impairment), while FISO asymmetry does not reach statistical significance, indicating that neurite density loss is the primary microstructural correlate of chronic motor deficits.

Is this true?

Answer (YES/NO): NO